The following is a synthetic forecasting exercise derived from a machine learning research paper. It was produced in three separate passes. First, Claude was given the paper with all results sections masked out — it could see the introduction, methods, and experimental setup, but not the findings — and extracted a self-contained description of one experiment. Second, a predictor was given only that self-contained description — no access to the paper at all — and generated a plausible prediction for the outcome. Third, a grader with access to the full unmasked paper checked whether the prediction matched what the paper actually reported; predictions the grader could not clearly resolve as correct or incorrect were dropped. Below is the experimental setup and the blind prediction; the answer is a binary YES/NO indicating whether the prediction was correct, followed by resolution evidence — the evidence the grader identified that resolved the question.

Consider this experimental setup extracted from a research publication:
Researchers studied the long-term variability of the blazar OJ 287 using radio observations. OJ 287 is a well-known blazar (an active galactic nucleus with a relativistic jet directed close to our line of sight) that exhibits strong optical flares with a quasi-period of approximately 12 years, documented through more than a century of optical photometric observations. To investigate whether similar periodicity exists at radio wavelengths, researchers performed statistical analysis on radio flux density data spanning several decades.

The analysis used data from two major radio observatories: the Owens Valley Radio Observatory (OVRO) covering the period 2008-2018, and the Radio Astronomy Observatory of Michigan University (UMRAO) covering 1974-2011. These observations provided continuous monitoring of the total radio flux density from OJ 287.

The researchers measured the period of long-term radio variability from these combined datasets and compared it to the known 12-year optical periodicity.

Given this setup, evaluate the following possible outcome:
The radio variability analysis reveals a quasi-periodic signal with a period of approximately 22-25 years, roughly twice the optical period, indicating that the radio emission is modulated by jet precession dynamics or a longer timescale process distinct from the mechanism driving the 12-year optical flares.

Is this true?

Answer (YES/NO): YES